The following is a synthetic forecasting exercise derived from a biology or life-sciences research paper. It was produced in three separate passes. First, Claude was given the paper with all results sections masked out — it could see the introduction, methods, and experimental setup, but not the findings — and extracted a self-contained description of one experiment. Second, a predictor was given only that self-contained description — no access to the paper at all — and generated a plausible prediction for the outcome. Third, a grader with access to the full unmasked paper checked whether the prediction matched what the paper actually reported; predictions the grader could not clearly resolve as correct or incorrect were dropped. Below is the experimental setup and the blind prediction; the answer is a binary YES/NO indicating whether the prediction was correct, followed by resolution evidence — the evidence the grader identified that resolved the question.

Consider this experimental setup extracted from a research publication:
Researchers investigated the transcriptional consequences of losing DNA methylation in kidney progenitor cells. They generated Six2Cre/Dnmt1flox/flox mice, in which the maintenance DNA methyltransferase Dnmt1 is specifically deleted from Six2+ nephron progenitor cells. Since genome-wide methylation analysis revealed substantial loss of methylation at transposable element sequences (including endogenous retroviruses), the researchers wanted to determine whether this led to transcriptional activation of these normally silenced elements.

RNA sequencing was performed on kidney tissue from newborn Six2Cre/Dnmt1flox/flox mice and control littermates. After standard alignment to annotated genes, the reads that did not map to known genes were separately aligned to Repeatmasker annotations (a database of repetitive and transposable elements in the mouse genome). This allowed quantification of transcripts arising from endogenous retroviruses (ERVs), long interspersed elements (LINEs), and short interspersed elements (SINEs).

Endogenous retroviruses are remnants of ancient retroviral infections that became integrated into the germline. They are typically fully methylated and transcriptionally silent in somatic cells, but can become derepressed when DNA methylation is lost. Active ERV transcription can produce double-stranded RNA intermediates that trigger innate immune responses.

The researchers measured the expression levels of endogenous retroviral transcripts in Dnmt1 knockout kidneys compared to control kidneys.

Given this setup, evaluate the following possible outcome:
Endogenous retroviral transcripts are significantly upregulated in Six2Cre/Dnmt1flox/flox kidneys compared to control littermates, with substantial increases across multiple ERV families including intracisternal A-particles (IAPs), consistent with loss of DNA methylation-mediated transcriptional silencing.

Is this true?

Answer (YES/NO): YES